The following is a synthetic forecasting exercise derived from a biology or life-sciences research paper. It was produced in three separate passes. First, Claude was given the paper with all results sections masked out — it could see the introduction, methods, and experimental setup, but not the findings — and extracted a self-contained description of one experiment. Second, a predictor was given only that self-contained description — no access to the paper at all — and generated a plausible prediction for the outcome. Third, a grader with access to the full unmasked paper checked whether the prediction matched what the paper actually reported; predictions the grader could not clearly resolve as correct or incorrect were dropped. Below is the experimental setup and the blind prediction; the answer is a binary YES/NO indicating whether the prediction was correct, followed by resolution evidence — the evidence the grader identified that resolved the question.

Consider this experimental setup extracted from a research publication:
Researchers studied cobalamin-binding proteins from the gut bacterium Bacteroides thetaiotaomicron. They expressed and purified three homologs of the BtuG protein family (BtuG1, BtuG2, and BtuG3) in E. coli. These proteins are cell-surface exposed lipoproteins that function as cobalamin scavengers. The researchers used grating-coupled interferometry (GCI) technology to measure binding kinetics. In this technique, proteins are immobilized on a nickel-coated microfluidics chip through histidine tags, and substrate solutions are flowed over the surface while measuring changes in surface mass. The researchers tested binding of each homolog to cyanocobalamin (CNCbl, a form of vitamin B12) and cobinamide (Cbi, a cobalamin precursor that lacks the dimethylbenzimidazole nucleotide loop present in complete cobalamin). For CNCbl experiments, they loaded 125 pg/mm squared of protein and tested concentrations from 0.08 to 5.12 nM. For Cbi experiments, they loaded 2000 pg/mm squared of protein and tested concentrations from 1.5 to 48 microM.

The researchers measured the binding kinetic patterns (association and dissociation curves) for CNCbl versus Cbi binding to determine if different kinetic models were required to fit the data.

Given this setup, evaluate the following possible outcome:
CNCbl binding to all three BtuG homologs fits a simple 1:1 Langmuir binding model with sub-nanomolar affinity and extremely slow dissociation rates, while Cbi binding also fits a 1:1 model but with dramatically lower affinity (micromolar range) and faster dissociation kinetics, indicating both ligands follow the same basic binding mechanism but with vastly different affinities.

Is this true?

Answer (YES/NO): NO